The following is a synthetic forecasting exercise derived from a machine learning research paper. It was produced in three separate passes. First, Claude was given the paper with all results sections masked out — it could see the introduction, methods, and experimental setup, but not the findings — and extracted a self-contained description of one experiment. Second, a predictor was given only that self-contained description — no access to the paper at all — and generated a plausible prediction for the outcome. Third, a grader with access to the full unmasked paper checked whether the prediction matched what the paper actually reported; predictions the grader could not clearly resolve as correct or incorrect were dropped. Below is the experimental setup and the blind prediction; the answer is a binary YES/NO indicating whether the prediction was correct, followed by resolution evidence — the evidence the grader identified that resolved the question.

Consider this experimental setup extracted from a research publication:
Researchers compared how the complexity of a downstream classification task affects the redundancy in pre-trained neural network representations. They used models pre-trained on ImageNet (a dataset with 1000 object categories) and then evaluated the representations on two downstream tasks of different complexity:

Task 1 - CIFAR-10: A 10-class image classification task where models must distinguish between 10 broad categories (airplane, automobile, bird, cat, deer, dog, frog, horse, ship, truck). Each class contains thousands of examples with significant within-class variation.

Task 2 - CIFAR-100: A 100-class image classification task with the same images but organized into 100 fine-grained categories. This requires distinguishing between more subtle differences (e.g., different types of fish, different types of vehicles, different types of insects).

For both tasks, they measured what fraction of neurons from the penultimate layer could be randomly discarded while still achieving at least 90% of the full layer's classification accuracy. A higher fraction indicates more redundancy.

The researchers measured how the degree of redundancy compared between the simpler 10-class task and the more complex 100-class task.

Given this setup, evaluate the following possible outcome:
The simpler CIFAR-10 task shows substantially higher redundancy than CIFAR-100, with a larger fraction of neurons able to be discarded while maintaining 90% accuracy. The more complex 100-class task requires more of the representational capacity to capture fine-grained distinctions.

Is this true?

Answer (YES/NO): YES